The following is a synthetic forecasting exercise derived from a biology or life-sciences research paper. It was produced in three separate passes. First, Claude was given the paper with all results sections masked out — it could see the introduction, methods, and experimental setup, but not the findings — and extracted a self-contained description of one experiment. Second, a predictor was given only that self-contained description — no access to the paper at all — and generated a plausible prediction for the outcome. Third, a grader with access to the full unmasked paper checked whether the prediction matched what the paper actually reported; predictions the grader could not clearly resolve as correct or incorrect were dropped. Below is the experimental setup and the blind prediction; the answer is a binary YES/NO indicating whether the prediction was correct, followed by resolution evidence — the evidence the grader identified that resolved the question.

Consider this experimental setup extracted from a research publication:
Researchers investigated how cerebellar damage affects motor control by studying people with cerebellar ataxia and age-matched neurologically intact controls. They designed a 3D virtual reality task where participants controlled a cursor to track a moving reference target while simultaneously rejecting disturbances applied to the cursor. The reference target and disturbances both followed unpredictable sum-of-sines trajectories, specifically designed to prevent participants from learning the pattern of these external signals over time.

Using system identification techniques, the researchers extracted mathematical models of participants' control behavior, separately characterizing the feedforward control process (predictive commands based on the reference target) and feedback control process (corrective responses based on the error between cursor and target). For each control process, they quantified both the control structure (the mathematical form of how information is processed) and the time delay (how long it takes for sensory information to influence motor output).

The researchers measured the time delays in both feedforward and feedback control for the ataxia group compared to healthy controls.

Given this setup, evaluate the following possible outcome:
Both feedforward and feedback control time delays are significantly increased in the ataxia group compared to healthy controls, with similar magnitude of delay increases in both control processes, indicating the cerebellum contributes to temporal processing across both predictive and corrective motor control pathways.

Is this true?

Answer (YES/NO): NO